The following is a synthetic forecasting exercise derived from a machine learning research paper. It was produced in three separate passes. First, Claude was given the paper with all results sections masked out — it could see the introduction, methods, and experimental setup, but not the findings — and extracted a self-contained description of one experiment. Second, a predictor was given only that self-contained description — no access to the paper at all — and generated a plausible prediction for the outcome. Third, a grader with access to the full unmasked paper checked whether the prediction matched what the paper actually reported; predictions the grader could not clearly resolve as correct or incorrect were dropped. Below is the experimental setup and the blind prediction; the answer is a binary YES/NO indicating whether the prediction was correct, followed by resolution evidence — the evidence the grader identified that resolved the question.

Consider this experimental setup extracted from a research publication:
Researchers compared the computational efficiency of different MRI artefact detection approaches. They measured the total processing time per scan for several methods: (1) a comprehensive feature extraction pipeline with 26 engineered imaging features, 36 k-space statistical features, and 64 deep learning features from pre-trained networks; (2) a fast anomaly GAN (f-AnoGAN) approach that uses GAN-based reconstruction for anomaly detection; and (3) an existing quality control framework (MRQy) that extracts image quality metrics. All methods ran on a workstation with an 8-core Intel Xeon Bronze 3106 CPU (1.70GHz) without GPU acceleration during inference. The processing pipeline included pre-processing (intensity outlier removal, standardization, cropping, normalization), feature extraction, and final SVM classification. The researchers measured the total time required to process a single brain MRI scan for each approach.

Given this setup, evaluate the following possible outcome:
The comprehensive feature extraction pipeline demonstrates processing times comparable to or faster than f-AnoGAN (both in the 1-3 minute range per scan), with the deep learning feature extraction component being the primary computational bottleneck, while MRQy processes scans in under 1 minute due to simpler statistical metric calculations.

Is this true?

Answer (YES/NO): NO